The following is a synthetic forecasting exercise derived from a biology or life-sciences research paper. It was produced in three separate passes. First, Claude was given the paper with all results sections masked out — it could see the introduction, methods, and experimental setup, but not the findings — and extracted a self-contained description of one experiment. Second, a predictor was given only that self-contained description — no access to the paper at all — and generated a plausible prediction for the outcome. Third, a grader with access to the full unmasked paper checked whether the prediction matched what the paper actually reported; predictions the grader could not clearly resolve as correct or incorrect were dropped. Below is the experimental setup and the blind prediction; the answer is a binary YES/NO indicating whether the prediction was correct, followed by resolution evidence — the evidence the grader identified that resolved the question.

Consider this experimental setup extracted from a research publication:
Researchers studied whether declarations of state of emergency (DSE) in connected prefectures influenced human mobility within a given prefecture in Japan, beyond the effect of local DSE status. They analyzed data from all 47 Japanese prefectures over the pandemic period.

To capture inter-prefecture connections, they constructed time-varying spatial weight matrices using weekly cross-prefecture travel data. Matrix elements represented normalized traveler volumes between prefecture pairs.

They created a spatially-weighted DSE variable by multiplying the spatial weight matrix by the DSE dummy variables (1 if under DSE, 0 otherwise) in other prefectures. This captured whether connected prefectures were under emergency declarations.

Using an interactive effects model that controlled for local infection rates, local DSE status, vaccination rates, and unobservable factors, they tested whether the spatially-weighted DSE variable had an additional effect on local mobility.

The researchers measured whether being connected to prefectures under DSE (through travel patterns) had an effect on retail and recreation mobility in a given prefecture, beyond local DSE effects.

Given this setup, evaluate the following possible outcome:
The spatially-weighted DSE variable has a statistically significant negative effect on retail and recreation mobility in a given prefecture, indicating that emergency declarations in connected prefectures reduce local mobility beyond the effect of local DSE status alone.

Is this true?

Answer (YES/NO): NO